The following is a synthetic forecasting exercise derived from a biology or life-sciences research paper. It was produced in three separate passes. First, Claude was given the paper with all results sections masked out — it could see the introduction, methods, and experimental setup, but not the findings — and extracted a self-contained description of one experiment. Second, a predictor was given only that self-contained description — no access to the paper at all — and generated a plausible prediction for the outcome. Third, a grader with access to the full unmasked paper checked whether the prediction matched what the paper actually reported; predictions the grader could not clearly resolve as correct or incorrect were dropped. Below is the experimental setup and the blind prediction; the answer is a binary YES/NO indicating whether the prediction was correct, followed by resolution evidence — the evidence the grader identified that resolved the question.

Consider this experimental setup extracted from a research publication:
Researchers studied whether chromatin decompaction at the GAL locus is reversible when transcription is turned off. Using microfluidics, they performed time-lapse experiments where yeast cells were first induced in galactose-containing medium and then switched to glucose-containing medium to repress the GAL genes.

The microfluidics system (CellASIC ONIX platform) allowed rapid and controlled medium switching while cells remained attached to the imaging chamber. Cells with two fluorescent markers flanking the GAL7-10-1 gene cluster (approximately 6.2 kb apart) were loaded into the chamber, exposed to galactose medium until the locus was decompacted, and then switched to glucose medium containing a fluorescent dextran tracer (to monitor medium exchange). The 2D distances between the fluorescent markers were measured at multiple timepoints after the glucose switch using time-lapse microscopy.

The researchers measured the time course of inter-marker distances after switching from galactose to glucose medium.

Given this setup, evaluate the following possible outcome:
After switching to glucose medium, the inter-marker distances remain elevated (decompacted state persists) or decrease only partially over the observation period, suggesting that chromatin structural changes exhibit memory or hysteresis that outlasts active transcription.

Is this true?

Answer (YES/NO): NO